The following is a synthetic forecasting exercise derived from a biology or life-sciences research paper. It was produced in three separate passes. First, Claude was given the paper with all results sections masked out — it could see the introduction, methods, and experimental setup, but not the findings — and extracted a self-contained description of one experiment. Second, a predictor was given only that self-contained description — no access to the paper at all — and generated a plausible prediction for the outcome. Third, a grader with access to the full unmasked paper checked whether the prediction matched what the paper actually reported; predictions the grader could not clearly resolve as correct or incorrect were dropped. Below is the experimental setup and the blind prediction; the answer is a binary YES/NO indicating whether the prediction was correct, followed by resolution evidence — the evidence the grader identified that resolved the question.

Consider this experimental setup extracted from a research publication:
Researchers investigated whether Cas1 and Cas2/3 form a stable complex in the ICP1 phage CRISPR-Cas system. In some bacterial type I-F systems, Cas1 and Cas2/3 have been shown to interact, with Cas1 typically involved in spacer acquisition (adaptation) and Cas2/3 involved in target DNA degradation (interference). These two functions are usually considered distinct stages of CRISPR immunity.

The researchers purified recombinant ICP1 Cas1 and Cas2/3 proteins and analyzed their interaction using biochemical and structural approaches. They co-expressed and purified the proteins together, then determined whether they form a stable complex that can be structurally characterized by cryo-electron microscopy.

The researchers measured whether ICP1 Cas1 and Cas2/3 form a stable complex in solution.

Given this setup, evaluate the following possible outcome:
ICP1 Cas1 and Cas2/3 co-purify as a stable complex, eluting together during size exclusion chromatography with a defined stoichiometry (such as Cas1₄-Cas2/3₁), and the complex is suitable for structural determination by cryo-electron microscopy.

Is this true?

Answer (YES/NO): YES